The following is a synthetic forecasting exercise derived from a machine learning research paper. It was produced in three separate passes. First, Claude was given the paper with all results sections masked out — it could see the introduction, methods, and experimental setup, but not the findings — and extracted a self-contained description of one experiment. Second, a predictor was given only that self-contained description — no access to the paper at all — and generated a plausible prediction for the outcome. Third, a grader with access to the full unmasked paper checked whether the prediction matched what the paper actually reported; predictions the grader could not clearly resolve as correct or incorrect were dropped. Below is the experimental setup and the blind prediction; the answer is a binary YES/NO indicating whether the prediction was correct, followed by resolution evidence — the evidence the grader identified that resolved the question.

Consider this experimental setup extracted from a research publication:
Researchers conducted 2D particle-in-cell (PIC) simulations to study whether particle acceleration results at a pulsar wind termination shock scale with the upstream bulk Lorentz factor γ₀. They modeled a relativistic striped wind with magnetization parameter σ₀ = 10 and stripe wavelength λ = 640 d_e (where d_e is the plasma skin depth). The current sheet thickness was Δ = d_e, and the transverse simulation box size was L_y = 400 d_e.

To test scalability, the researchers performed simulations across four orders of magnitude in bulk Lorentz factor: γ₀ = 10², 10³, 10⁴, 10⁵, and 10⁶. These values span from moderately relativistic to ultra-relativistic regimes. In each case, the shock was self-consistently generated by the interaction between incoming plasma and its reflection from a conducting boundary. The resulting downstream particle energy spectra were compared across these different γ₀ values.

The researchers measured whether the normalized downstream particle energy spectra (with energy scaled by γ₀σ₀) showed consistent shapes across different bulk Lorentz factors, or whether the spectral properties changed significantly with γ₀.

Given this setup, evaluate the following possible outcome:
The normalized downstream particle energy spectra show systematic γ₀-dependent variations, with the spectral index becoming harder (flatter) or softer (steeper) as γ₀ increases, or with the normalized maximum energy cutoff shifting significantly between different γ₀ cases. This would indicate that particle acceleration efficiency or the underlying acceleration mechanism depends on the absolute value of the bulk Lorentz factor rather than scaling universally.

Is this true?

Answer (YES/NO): NO